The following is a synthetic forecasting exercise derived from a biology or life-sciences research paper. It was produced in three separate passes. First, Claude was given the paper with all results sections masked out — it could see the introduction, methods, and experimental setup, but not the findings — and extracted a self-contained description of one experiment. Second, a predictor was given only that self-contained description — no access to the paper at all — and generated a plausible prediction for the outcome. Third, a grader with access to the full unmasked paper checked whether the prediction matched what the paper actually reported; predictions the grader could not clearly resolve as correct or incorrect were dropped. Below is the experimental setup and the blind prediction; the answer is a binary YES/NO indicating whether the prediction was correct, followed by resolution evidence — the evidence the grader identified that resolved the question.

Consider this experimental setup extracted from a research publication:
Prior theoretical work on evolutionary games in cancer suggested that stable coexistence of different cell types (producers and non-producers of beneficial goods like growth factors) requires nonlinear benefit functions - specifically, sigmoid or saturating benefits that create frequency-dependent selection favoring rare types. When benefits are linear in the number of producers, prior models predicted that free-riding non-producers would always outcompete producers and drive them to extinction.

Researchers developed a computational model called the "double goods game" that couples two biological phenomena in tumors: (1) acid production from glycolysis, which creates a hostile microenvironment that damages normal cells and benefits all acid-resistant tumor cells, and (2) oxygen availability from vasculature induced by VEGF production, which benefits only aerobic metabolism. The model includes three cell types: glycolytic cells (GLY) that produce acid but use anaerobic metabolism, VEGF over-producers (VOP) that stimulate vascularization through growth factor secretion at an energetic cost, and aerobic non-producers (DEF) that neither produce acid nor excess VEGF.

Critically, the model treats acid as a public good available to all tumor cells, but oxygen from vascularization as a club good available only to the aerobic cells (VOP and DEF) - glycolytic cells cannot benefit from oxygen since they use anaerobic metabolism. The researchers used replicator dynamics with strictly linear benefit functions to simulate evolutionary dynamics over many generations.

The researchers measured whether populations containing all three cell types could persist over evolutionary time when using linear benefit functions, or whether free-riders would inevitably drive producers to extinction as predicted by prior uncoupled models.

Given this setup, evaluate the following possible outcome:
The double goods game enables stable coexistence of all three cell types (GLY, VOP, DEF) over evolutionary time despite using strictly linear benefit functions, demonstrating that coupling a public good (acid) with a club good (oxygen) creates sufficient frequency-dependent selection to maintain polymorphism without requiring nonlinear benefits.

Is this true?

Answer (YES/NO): YES